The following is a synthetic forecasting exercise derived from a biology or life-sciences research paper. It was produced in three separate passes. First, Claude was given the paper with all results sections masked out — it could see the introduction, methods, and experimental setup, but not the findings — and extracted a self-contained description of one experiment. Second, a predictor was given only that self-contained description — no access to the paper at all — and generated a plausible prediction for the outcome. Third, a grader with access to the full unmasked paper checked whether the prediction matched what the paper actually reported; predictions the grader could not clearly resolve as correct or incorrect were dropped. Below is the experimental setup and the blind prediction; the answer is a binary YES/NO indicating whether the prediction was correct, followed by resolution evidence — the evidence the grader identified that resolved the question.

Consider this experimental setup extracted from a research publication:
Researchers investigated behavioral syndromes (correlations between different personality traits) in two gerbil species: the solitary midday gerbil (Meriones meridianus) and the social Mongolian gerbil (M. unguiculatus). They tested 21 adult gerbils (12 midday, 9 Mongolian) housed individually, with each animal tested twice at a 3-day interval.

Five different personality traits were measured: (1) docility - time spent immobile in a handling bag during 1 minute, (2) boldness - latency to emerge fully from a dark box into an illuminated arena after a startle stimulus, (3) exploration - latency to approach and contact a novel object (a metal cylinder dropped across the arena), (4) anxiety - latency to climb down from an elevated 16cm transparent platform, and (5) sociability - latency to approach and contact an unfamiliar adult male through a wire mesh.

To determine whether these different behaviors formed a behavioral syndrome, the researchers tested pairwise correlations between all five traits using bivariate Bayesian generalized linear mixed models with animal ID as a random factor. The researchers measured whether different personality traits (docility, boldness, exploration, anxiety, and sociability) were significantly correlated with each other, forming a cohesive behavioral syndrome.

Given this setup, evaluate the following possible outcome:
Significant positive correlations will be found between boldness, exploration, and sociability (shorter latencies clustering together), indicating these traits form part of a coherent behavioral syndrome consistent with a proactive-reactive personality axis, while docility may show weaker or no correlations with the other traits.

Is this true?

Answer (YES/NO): NO